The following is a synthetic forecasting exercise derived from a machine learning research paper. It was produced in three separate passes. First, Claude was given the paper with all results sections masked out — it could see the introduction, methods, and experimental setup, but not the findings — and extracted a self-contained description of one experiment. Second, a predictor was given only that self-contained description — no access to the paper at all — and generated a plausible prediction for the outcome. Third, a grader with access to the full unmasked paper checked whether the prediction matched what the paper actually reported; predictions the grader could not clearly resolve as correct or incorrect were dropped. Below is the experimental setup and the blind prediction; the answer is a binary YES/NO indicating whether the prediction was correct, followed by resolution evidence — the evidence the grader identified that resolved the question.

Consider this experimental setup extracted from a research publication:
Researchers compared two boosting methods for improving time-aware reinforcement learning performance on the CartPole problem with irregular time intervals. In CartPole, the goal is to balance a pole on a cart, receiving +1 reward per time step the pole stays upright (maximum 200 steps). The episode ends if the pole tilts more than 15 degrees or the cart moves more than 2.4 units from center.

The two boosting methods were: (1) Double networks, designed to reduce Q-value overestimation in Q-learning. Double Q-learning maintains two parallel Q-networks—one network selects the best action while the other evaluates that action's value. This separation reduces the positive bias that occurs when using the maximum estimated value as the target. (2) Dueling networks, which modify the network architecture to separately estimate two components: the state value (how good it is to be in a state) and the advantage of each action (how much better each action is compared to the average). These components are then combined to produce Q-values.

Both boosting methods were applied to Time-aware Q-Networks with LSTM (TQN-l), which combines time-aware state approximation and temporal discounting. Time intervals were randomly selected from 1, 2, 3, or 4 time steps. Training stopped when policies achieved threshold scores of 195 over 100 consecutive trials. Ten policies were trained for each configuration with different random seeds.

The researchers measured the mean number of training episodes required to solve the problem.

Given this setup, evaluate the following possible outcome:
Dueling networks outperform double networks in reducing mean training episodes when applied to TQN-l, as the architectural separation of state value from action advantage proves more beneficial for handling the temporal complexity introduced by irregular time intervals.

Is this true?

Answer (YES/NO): NO